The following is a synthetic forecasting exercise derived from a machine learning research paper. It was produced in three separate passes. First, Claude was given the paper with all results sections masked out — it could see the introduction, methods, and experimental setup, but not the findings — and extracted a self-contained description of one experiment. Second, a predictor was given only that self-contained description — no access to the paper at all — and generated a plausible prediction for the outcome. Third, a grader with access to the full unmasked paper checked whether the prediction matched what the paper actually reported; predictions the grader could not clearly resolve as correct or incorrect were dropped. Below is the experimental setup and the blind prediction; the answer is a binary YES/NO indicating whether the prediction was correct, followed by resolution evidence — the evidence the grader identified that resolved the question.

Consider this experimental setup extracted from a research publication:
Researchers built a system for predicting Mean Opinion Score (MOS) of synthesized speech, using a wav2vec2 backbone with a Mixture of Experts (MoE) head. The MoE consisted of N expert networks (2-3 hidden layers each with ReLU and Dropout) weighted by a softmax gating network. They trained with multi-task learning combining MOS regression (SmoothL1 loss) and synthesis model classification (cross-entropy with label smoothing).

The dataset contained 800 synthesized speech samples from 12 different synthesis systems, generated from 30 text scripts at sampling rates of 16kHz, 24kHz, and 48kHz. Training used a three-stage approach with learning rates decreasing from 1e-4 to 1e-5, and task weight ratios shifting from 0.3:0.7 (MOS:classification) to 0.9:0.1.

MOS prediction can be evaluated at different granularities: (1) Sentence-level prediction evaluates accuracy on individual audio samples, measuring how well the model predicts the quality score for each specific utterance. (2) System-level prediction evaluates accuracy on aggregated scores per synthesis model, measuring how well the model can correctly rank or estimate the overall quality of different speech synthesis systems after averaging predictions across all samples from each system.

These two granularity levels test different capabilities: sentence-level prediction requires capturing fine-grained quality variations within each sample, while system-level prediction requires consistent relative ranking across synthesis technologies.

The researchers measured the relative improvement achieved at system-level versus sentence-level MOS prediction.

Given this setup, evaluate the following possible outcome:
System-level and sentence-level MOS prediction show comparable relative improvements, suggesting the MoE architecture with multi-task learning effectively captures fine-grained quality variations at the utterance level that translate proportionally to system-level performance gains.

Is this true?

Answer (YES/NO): NO